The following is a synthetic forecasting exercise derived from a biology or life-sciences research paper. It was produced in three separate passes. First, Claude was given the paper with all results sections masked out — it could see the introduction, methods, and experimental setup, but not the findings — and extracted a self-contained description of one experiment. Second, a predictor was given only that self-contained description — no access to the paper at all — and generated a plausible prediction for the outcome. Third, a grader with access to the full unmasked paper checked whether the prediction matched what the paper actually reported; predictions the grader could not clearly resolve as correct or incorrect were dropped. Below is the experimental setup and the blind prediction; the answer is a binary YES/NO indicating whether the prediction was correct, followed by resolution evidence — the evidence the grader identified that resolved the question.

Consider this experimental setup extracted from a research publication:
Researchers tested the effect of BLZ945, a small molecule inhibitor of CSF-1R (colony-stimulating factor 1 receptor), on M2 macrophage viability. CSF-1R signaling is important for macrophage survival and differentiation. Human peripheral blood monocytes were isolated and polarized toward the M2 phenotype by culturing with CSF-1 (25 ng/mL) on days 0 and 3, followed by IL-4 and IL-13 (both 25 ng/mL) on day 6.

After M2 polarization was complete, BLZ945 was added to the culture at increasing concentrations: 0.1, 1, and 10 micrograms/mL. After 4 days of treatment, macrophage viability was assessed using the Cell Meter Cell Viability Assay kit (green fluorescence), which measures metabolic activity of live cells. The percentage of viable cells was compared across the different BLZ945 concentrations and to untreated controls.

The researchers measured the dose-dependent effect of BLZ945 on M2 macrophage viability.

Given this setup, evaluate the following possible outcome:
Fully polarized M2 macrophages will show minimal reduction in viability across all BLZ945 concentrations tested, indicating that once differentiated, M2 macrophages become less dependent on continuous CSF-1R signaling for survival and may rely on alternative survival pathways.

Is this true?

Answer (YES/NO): NO